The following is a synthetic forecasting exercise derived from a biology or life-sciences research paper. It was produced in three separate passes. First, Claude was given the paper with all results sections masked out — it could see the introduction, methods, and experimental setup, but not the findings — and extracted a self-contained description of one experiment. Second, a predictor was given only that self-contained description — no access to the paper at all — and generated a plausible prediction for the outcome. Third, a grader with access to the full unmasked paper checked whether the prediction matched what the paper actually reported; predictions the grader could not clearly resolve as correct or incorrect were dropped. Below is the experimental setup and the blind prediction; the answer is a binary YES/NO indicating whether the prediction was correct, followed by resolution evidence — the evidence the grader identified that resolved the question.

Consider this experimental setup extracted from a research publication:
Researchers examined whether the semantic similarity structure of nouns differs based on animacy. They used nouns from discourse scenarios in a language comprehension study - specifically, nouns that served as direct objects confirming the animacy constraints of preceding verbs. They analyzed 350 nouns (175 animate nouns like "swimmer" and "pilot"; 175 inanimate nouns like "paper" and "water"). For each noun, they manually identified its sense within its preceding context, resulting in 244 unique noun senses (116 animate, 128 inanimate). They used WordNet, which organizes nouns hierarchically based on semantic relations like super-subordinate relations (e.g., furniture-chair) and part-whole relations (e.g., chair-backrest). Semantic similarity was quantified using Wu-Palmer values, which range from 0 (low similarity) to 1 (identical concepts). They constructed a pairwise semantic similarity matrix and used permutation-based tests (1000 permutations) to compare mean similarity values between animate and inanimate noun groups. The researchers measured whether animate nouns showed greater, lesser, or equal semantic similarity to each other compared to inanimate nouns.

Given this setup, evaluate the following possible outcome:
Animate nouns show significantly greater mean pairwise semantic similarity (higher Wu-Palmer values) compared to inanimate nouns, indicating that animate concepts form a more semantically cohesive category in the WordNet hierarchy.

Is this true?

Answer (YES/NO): YES